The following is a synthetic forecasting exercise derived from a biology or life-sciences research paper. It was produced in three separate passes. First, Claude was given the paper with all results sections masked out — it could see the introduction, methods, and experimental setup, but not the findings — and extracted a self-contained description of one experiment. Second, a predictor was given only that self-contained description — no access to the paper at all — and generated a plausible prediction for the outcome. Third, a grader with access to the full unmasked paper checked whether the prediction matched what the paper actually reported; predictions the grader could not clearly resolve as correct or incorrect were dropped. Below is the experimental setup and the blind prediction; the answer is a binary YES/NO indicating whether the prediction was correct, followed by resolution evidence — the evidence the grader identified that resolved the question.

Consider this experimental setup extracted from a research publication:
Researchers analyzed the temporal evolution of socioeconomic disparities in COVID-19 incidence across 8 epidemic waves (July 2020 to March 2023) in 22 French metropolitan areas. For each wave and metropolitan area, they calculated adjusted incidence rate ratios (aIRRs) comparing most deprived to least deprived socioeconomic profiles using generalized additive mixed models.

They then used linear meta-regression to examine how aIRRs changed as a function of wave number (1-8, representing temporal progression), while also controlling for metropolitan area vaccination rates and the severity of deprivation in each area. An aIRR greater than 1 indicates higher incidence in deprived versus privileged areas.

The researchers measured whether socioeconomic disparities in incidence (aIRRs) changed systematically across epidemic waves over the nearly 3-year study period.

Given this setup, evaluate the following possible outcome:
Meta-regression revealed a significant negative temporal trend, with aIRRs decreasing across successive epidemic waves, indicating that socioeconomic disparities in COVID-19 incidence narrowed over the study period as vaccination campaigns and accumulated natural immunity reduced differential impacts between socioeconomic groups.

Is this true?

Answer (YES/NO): NO